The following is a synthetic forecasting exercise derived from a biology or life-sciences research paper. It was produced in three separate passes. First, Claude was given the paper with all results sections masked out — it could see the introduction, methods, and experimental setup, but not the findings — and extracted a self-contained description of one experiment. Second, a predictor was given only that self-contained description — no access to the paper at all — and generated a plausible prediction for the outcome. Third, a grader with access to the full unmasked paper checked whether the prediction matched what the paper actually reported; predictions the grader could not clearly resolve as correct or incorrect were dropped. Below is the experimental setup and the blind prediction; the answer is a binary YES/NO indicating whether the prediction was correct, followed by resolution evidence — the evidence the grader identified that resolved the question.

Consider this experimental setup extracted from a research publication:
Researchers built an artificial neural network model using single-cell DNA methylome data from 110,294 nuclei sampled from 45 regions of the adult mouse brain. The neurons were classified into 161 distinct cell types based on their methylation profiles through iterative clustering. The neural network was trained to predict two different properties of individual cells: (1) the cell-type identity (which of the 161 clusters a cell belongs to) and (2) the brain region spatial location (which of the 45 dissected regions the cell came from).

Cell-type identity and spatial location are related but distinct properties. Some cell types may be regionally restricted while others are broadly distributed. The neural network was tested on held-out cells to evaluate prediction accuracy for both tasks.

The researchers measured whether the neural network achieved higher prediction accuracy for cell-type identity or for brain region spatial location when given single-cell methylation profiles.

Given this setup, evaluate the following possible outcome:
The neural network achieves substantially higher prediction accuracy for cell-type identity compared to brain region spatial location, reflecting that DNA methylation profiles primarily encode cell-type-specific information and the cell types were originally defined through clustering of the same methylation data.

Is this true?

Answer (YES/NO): YES